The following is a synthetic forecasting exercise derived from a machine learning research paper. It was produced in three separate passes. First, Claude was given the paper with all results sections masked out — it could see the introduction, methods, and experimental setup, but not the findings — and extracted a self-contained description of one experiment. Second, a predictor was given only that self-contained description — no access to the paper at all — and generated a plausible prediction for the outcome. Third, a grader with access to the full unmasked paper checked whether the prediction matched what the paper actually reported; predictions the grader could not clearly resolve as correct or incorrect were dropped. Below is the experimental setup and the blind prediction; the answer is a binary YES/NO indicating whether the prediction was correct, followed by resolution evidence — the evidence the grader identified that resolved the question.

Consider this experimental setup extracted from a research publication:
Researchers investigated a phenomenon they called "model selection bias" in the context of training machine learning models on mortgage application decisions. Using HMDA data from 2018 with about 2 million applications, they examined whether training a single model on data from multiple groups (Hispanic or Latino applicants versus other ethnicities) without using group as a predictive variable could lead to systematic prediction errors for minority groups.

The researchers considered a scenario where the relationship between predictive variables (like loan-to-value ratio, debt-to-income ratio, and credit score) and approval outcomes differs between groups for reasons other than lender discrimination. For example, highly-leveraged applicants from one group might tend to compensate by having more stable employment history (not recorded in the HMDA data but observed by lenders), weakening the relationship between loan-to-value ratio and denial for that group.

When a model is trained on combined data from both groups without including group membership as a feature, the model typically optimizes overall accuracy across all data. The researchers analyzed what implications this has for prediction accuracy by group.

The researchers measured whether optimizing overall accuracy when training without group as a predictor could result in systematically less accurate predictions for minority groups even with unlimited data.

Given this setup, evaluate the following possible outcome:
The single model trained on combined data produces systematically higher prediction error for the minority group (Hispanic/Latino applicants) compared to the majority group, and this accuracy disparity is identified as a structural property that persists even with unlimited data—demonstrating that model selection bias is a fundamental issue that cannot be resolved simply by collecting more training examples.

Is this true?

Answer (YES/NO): YES